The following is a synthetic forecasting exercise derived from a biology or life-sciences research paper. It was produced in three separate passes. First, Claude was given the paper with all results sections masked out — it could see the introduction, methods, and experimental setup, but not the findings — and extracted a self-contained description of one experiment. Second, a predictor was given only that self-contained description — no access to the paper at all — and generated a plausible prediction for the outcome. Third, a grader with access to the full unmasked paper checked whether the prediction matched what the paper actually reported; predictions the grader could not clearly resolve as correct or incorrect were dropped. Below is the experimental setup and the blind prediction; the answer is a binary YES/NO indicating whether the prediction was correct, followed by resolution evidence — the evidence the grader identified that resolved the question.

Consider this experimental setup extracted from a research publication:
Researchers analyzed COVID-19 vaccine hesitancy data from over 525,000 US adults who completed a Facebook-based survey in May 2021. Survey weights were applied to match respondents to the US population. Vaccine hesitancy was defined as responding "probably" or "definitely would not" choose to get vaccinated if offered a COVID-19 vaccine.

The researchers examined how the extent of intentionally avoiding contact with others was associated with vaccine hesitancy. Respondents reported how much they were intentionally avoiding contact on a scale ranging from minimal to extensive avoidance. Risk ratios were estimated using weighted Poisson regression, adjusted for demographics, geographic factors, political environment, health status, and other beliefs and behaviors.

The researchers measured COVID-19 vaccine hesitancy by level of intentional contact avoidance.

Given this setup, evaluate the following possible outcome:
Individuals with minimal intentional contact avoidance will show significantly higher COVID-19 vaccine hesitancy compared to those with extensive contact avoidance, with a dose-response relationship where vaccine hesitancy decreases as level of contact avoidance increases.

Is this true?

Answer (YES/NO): YES